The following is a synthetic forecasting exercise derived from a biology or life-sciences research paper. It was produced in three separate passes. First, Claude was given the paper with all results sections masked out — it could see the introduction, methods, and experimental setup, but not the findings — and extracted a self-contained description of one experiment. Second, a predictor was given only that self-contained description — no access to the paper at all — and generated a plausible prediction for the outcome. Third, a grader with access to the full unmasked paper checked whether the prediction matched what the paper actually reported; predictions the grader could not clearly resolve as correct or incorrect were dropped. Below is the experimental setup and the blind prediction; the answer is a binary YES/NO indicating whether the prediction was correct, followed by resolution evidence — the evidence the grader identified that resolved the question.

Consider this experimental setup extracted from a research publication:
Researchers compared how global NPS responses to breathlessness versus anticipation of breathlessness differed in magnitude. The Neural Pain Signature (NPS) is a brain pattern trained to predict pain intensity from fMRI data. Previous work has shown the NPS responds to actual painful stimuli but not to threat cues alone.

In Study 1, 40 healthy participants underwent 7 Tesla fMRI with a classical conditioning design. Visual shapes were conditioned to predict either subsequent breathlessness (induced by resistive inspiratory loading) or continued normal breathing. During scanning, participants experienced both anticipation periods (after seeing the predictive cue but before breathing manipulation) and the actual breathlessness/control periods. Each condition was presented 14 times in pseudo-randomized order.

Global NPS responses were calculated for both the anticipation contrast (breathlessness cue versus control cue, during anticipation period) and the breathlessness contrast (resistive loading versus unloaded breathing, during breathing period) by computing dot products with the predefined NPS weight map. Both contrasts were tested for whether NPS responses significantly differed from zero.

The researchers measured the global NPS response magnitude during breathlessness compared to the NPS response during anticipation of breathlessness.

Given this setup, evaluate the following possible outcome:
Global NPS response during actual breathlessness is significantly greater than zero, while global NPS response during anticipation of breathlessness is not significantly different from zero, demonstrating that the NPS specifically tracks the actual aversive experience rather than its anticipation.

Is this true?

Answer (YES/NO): NO